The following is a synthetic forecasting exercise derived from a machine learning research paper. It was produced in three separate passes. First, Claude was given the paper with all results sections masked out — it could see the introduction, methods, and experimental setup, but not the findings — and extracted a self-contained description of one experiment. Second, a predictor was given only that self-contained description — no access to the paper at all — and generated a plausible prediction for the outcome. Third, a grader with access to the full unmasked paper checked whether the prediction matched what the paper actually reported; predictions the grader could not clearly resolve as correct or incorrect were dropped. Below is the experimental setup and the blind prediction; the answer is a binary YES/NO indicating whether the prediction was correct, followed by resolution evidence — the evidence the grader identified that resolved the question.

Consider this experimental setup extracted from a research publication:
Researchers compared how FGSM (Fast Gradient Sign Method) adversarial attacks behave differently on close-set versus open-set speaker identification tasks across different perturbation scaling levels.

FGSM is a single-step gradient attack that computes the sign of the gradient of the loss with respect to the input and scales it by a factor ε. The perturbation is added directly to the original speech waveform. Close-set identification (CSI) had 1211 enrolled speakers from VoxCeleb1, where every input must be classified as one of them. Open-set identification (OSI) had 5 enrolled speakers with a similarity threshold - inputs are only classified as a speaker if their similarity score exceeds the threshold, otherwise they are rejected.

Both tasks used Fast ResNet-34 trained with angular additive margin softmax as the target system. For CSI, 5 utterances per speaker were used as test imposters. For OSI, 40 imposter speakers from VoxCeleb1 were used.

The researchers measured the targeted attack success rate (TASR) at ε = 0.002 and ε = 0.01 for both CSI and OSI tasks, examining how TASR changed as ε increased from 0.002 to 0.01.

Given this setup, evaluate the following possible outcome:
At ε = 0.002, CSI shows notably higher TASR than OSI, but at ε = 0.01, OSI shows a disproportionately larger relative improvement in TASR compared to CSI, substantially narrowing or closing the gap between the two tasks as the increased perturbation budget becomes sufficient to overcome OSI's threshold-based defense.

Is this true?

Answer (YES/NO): NO